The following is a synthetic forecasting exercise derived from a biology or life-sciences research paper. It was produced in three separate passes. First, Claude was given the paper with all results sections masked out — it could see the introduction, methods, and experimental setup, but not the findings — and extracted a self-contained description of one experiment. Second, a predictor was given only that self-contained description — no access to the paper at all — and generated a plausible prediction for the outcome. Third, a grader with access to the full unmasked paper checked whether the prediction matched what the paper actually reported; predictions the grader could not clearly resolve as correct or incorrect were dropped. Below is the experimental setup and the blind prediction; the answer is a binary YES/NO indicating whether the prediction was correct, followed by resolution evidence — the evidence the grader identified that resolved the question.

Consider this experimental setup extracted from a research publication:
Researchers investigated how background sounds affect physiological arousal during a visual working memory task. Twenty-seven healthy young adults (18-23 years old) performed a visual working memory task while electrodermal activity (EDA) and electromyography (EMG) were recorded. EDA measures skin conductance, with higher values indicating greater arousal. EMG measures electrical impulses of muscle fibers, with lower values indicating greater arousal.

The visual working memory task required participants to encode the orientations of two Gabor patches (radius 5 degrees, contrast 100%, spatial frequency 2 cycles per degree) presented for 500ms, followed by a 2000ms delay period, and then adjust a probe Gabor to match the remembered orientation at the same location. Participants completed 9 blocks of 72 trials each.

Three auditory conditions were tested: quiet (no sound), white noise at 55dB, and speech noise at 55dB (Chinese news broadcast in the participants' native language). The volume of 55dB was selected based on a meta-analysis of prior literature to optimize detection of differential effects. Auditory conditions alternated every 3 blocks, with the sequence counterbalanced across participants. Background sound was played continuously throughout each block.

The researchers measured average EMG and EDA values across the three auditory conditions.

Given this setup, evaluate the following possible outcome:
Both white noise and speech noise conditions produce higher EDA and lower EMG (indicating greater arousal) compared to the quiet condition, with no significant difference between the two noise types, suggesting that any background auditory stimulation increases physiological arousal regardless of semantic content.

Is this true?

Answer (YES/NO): NO